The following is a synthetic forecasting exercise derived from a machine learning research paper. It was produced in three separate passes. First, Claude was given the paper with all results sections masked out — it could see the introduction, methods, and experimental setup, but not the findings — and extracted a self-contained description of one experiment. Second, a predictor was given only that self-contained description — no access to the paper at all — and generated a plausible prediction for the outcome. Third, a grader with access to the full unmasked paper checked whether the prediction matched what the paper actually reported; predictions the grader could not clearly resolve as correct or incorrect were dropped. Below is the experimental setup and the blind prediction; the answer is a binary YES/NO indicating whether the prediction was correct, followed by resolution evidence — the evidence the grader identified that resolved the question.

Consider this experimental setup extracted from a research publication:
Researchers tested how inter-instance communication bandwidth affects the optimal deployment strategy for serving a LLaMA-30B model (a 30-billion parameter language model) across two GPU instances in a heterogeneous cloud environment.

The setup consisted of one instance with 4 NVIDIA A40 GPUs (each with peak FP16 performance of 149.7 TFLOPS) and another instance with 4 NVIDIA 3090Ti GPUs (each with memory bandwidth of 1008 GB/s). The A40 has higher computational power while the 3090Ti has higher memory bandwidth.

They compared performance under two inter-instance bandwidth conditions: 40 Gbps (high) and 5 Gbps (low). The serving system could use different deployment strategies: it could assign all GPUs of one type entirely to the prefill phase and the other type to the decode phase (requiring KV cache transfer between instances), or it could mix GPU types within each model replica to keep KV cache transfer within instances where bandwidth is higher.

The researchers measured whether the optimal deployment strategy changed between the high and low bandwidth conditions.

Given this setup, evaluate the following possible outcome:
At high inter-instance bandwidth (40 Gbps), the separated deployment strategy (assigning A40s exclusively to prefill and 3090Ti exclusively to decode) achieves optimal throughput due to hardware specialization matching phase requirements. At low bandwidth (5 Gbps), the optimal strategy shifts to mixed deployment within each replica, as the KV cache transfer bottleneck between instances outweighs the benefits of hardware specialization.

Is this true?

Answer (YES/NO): YES